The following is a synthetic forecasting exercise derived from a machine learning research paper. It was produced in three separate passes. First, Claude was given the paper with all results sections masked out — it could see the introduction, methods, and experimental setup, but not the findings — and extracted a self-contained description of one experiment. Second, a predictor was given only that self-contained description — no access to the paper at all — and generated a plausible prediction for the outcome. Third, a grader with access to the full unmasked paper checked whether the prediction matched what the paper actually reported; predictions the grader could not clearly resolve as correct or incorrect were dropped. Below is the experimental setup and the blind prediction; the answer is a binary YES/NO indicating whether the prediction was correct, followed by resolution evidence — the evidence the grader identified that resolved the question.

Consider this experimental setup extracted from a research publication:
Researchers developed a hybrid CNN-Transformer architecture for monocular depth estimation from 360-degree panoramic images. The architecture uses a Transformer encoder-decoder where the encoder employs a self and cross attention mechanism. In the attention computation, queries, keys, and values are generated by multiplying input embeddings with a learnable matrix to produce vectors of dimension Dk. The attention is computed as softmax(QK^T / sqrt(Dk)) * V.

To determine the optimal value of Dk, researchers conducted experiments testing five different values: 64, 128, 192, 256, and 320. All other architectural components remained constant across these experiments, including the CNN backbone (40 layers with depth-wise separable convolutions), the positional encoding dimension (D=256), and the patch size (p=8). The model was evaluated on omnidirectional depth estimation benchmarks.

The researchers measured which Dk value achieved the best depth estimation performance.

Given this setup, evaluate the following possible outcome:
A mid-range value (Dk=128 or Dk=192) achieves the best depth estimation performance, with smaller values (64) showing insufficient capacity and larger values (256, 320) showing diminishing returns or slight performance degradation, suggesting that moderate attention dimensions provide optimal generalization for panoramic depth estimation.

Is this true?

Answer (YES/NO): NO